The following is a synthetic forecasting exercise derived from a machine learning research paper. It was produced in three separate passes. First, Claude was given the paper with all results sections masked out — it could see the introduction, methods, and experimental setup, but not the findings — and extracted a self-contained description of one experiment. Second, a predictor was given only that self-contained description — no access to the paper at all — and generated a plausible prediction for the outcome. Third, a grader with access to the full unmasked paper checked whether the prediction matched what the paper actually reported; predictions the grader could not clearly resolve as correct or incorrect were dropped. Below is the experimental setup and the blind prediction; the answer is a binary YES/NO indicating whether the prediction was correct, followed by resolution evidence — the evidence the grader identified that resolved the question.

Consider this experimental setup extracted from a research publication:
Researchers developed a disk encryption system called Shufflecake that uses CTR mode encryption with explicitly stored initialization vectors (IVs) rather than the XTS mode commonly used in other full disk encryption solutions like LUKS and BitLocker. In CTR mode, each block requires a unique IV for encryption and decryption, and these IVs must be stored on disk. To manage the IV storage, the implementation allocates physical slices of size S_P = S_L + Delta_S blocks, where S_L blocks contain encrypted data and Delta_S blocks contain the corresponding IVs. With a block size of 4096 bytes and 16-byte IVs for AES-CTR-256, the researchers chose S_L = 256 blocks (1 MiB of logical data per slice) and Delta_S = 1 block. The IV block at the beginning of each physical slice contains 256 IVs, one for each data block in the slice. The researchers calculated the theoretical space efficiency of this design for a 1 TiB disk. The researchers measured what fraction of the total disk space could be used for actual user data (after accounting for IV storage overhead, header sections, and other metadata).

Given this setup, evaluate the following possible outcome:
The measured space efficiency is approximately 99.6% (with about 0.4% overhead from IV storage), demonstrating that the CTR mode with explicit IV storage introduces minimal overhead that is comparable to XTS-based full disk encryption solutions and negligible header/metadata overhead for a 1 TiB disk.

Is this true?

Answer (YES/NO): YES